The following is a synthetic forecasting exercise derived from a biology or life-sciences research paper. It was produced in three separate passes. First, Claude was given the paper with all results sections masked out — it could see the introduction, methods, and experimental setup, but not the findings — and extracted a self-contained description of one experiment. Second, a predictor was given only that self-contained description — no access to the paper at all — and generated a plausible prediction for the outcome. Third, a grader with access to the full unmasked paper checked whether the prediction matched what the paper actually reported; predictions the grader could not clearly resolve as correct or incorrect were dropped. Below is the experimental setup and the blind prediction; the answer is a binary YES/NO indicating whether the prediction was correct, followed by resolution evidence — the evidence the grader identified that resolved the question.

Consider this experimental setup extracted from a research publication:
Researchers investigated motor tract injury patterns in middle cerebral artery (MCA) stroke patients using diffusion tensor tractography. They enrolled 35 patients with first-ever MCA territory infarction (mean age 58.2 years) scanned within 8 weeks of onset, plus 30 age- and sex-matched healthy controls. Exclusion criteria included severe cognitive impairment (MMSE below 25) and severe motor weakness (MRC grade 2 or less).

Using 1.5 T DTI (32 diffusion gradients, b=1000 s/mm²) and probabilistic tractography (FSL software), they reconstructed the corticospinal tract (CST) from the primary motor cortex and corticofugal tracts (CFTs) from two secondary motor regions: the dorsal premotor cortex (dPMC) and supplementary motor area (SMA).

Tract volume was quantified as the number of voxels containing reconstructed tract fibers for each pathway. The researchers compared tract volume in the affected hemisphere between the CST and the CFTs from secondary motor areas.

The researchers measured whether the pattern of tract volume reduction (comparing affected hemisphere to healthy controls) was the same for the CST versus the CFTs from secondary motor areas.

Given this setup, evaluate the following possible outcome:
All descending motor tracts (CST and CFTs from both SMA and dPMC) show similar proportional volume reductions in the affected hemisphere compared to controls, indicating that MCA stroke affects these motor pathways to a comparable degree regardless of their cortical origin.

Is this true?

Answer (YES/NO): NO